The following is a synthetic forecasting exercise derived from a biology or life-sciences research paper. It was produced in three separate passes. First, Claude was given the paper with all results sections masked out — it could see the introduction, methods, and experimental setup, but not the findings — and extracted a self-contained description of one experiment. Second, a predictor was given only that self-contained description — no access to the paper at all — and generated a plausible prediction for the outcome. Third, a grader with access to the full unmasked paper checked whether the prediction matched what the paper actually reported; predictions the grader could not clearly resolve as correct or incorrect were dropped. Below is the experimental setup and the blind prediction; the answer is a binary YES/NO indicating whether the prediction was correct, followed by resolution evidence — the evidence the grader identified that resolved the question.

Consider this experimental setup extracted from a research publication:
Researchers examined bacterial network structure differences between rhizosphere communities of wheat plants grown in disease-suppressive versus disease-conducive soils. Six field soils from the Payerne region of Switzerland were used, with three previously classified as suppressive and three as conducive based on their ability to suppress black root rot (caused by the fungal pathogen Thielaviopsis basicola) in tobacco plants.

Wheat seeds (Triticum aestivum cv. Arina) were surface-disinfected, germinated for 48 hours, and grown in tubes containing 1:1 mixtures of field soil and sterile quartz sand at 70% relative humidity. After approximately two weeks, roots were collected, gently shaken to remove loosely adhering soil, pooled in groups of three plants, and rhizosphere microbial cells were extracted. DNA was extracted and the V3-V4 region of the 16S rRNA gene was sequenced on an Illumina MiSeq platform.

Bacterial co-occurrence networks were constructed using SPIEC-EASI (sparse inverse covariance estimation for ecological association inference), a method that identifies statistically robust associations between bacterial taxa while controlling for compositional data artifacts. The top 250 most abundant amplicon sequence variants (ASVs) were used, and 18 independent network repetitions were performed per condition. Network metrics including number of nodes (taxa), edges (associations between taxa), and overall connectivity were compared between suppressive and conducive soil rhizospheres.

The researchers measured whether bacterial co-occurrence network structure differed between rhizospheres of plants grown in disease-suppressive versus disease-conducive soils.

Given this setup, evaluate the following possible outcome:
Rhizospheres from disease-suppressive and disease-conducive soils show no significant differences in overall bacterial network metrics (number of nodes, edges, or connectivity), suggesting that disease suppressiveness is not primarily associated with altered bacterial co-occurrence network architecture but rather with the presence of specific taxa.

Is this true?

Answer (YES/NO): NO